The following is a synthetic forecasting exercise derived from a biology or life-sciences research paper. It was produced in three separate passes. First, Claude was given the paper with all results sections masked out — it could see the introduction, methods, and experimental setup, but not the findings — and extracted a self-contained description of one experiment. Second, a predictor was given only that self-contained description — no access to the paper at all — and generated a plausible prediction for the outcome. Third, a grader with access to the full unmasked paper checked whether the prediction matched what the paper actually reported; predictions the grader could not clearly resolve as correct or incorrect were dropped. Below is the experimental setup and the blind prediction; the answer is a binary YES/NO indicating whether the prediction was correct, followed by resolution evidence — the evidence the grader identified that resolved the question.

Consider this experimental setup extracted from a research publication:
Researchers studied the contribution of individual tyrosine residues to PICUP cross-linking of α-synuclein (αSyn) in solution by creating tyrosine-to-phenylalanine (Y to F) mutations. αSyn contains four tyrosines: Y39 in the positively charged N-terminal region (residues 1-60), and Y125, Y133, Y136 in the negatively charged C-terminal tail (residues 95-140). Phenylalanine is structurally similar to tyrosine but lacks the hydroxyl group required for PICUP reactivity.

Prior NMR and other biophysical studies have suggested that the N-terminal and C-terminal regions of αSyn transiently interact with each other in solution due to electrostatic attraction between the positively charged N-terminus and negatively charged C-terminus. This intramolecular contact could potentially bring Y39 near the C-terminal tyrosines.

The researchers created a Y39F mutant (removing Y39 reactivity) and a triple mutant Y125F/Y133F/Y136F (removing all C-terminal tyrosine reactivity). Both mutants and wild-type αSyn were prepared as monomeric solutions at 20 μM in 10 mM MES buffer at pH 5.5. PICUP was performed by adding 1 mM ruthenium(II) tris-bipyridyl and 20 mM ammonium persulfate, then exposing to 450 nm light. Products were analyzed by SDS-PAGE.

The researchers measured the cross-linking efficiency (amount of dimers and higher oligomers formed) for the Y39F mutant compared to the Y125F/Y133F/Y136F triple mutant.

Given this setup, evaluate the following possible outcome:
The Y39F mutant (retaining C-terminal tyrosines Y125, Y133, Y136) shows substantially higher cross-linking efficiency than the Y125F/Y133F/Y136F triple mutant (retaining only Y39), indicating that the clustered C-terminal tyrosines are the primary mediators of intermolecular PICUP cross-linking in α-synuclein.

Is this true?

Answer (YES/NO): YES